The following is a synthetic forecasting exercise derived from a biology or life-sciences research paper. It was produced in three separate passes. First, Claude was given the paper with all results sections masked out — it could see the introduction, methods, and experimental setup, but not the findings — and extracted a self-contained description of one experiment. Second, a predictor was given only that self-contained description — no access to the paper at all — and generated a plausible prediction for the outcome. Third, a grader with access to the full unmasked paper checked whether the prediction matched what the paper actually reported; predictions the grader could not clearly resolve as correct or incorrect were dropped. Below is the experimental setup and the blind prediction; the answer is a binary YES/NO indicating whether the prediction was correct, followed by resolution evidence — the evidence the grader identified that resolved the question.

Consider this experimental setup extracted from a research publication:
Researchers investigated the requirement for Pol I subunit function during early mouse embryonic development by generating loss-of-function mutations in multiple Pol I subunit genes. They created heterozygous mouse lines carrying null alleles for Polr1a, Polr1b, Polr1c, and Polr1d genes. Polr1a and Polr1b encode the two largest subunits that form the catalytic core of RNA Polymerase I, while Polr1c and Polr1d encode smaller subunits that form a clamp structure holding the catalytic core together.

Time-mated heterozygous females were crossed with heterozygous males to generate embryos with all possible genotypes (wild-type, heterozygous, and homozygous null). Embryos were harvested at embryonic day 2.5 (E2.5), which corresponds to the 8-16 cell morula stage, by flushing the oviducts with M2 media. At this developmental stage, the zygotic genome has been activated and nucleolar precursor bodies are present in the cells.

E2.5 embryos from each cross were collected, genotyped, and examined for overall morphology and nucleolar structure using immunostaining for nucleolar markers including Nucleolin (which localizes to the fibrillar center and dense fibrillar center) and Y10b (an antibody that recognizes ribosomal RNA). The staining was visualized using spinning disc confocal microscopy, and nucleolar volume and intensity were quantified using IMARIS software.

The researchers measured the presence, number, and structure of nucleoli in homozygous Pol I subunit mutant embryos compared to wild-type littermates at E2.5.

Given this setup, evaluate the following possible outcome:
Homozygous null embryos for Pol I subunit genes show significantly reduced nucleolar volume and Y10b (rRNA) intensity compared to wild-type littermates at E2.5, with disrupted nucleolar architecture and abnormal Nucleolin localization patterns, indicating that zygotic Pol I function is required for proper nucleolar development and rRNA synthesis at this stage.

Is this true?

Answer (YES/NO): NO